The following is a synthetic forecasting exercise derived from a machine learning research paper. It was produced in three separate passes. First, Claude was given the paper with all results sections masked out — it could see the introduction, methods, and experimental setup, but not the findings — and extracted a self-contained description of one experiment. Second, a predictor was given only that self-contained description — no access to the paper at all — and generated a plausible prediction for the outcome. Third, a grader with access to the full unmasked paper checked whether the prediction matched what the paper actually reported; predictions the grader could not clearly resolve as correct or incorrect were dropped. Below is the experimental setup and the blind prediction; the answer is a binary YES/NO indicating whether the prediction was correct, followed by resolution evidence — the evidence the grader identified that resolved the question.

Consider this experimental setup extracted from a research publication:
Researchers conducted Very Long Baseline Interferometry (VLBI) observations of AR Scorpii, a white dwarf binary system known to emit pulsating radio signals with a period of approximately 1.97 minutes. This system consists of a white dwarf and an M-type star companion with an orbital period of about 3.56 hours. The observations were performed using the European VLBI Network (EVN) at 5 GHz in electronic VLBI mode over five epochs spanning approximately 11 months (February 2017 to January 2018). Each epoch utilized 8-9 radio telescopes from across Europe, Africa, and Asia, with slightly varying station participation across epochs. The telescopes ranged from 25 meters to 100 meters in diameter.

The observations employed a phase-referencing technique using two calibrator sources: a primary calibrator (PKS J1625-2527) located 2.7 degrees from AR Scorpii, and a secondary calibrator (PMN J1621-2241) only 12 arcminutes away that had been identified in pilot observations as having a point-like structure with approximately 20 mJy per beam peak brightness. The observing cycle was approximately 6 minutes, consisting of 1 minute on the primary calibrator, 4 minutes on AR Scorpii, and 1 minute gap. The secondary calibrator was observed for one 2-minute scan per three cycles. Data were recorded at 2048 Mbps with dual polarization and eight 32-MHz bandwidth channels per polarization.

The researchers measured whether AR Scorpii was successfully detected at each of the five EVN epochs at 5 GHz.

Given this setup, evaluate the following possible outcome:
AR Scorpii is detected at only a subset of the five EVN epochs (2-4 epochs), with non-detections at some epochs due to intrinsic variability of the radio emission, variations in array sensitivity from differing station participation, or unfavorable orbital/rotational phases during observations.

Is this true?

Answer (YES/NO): YES